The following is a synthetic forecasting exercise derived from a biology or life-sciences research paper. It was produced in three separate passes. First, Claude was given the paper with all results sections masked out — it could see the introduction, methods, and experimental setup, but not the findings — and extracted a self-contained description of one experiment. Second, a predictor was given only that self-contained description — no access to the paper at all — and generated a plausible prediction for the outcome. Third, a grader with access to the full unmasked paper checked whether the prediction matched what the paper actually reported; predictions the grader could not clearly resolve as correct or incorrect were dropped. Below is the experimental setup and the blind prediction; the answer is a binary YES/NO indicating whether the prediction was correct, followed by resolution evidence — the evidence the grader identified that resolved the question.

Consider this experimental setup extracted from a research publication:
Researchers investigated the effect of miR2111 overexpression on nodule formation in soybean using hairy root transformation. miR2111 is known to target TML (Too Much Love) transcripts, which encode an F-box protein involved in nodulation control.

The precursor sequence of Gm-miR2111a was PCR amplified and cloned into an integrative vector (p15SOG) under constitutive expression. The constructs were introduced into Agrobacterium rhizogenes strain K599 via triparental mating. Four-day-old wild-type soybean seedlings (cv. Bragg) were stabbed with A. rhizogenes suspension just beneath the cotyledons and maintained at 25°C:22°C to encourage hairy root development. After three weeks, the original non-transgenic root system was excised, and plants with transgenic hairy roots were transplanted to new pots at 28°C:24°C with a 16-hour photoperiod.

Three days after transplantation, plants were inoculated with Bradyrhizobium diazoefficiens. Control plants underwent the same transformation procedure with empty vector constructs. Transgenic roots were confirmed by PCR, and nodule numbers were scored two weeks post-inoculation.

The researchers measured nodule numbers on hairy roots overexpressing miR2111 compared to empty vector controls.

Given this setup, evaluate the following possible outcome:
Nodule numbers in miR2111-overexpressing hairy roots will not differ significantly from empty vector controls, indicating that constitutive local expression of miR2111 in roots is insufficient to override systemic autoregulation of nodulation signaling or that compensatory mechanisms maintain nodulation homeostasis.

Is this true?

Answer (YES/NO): NO